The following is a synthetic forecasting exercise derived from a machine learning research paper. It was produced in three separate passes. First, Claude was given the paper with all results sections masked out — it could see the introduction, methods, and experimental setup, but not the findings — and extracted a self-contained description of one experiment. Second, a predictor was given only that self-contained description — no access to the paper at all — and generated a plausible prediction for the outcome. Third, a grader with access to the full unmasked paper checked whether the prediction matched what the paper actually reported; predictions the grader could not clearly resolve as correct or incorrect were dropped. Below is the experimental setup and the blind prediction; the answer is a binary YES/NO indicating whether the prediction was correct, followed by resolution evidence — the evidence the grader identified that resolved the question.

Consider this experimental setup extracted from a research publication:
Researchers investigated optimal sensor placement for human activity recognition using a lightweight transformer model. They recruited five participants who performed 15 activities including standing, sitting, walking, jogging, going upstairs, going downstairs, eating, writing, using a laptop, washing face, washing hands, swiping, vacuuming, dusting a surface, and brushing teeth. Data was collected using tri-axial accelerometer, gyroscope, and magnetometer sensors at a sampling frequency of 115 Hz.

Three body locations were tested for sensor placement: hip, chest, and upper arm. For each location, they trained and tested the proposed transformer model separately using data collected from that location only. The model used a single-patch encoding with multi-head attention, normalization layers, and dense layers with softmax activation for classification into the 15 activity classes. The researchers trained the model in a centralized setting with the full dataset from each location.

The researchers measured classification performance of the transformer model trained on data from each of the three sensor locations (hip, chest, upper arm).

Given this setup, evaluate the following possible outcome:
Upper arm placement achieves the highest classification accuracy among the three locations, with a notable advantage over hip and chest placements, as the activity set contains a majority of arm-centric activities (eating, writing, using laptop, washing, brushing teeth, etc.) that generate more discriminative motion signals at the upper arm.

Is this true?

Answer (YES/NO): NO